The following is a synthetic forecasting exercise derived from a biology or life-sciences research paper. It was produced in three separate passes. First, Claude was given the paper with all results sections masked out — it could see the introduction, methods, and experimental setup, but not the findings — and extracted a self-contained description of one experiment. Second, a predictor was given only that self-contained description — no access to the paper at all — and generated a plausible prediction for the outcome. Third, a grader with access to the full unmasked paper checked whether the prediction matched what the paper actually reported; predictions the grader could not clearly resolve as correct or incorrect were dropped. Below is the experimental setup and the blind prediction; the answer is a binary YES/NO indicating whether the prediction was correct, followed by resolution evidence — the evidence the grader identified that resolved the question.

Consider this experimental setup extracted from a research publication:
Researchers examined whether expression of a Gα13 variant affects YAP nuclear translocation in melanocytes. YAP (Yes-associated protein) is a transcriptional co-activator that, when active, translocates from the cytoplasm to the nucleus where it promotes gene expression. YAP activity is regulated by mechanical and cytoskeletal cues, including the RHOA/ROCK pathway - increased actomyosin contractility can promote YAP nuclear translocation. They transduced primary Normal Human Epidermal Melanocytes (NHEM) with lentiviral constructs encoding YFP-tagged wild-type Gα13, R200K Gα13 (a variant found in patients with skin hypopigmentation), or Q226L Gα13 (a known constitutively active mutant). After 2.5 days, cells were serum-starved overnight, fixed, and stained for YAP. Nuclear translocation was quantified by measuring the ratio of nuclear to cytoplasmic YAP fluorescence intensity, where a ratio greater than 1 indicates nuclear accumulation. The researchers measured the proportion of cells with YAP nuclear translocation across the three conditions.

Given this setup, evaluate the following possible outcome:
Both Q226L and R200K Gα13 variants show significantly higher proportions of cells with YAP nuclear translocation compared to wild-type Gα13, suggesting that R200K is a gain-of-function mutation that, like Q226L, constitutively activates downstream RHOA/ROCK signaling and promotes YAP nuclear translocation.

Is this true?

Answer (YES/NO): YES